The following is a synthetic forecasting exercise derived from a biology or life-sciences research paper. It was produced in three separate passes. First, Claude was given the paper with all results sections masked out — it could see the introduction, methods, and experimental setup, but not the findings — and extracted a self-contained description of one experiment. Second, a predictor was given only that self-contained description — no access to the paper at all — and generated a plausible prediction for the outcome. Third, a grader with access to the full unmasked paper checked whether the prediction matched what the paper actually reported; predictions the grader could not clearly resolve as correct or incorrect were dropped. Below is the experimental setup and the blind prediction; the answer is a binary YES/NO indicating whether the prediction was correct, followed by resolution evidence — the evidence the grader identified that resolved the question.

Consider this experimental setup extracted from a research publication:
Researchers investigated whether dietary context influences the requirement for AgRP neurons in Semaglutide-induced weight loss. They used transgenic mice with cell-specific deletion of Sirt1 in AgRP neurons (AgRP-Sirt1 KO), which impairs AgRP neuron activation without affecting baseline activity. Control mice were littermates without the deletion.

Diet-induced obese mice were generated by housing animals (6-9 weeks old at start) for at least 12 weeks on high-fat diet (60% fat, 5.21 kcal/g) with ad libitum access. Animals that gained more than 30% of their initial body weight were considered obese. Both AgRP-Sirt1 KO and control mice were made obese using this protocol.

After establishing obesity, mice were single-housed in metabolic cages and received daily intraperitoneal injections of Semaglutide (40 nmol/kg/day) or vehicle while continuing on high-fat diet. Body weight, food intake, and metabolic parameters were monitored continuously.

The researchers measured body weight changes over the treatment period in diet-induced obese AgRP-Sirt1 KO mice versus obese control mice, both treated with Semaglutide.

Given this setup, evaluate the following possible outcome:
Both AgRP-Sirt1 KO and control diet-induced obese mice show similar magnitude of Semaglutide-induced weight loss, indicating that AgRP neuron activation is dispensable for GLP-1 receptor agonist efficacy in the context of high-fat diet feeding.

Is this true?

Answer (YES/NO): YES